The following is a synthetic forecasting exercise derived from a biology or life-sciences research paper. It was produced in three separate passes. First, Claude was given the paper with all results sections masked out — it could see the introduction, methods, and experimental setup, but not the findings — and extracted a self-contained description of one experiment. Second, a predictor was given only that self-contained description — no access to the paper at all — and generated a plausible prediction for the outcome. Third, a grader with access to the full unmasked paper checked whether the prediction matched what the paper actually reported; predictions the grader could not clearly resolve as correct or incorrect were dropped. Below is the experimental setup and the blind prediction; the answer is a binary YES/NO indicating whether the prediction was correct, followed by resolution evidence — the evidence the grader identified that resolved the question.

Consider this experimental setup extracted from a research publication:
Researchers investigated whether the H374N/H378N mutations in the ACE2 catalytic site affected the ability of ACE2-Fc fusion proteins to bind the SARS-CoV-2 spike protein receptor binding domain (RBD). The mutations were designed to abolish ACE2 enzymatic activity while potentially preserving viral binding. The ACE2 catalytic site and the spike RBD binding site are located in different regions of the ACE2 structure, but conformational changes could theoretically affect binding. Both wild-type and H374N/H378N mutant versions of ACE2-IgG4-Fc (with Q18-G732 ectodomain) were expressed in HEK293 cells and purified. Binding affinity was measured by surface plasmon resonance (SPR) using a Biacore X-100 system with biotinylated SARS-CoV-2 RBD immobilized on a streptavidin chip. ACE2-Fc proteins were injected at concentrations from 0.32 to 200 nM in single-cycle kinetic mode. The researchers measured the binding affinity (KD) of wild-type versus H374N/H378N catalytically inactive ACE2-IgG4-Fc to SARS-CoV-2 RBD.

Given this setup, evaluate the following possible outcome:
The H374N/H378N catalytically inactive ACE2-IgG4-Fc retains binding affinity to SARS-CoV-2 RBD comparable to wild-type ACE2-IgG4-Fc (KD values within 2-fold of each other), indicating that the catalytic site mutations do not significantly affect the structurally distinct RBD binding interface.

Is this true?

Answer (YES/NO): YES